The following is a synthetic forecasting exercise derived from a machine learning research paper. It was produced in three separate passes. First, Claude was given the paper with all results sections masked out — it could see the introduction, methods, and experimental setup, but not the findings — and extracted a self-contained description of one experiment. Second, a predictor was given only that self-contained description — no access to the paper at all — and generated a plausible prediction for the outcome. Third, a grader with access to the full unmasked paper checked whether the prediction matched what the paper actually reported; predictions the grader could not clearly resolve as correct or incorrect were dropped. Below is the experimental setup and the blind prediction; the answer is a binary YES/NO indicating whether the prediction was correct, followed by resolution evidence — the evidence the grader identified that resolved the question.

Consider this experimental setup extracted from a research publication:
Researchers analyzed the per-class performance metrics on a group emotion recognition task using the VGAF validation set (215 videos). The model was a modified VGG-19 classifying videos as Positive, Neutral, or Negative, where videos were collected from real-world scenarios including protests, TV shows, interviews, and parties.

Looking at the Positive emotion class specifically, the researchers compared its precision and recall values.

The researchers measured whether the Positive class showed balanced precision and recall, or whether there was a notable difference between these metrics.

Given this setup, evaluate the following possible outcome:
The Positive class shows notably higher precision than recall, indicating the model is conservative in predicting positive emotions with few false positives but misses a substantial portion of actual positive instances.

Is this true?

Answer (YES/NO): NO